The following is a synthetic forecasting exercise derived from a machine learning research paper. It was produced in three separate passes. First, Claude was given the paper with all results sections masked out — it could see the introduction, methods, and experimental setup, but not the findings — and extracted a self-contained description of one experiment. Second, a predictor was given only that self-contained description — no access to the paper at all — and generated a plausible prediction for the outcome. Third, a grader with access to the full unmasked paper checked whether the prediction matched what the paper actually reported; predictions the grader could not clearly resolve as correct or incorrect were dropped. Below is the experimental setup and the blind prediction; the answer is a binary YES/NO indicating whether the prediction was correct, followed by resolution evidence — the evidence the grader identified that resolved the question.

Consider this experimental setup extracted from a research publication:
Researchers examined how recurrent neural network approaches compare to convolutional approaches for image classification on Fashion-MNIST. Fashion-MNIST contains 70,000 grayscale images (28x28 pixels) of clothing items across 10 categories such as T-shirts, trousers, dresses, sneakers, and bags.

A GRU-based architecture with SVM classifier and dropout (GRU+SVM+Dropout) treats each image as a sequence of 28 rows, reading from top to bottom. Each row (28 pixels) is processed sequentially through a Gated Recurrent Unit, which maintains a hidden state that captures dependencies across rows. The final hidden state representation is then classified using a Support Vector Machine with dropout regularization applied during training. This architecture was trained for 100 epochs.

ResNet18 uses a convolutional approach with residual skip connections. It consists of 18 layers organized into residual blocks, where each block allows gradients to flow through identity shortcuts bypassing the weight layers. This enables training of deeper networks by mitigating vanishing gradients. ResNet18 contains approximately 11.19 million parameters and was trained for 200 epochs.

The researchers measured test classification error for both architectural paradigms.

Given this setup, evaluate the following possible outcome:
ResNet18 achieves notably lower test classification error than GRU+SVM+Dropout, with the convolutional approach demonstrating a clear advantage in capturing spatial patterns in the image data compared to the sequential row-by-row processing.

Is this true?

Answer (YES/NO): YES